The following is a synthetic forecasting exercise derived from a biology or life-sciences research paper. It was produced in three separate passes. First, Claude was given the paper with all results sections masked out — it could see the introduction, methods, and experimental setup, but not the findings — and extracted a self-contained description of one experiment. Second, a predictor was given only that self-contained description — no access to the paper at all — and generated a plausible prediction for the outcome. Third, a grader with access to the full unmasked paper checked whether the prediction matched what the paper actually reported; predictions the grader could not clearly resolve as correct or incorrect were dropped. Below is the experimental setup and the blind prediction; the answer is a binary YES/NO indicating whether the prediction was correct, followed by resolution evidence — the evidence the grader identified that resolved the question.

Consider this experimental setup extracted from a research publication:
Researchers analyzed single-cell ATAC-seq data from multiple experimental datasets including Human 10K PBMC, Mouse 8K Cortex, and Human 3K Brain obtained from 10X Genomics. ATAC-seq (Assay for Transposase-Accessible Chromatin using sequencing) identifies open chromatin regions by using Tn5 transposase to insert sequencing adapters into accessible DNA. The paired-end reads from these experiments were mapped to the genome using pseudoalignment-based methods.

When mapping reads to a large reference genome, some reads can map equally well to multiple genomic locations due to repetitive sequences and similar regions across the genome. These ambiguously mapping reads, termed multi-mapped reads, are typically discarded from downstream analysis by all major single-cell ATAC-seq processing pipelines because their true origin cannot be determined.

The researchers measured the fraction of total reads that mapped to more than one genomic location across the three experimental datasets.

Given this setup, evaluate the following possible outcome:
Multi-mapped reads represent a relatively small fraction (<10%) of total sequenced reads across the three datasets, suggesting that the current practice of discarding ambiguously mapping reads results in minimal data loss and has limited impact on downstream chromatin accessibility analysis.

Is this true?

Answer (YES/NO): NO